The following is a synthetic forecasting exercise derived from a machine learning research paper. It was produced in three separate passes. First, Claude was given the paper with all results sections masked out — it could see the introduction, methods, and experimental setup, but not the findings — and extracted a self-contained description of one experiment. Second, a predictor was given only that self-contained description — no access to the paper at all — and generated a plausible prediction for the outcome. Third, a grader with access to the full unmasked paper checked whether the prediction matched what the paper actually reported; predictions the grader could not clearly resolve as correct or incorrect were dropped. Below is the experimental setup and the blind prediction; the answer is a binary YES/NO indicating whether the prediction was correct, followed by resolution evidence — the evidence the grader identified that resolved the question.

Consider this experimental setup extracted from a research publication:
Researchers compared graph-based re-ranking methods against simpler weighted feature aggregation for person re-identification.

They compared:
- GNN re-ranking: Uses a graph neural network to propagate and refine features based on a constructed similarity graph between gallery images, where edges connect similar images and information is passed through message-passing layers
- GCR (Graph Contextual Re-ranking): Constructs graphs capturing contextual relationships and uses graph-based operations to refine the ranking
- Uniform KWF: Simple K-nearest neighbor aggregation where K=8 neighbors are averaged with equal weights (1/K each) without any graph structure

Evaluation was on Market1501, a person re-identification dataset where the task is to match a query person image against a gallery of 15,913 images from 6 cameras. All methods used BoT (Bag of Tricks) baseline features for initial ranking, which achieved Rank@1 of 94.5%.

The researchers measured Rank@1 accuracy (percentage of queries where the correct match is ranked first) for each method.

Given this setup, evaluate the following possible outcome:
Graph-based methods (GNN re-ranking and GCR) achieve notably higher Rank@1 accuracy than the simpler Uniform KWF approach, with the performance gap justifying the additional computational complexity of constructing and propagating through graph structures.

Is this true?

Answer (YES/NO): NO